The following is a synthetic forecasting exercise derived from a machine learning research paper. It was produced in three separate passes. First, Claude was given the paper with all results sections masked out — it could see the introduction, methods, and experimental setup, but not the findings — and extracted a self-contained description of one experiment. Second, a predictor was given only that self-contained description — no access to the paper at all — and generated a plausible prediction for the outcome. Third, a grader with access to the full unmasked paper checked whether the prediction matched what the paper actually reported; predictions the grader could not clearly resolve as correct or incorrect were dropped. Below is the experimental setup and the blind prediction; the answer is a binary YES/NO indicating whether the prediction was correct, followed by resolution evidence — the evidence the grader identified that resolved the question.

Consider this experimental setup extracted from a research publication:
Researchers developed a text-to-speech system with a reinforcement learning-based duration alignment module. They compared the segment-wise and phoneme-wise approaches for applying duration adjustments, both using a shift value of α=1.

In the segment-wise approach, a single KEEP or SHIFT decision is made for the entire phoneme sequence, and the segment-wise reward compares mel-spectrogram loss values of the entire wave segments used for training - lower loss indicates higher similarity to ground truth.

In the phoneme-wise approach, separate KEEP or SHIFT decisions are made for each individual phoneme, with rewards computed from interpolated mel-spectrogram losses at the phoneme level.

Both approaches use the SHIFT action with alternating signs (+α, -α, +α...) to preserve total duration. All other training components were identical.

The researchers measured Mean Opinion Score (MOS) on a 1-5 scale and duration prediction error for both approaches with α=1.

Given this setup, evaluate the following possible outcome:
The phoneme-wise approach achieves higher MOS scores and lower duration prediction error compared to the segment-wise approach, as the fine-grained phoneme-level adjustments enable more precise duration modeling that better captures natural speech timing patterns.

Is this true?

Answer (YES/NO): YES